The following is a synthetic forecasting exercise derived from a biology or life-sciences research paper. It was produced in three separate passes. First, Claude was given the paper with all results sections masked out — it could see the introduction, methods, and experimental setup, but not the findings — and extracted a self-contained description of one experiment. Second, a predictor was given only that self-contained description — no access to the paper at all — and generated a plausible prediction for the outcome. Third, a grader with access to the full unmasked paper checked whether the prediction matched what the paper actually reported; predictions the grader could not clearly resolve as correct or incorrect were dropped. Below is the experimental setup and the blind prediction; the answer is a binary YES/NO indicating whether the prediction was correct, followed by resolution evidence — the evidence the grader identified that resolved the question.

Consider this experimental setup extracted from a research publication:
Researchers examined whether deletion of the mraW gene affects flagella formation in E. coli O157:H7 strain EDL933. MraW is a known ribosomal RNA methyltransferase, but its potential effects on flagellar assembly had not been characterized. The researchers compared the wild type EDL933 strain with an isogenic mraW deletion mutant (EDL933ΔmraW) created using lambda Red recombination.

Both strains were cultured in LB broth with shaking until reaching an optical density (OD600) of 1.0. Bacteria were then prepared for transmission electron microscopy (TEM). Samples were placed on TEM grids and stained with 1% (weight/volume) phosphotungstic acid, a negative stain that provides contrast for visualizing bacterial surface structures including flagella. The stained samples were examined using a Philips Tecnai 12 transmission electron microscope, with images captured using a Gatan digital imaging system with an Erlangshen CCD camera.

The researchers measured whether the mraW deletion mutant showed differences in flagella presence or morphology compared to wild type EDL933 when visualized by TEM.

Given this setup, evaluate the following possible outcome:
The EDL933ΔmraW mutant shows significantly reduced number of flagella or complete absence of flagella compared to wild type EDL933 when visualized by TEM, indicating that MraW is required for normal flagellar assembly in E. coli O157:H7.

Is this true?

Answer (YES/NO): YES